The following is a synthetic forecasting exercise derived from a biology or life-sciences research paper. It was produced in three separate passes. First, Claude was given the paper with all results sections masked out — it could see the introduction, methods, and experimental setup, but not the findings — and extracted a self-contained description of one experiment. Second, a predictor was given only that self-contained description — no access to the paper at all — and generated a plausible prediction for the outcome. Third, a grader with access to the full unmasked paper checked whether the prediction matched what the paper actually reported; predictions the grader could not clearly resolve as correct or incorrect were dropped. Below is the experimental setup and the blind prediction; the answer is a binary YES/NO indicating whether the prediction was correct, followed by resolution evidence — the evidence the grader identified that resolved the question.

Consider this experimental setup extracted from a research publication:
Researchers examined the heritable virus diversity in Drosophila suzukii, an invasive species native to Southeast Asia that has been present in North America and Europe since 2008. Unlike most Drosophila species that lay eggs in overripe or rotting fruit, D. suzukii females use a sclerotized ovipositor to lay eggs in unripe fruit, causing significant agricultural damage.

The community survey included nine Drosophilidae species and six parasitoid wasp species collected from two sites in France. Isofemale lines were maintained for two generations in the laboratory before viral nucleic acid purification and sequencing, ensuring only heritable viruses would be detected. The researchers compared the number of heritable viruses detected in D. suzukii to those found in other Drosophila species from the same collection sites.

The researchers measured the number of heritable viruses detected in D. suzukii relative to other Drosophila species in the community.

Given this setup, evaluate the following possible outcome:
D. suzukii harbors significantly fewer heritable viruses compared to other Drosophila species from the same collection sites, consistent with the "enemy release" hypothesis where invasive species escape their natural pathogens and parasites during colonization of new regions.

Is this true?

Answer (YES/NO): YES